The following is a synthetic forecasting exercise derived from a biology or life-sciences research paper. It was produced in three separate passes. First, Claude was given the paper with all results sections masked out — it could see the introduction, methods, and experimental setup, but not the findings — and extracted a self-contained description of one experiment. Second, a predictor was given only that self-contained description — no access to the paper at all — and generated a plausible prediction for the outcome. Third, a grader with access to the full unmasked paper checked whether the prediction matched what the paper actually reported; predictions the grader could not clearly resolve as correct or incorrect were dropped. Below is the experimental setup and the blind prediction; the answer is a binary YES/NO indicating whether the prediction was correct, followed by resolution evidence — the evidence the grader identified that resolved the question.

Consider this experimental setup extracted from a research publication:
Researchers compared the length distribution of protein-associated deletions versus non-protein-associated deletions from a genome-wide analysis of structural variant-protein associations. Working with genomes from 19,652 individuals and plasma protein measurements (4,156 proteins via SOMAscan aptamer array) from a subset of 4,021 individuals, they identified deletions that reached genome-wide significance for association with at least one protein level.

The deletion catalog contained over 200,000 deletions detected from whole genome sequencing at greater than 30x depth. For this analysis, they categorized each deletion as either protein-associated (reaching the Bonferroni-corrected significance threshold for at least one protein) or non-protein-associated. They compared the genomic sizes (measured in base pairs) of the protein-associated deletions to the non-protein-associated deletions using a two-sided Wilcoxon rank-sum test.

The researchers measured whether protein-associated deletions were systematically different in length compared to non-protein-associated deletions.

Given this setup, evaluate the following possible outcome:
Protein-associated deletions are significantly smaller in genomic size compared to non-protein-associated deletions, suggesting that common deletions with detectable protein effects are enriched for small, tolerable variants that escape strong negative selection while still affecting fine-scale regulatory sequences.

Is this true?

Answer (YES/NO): NO